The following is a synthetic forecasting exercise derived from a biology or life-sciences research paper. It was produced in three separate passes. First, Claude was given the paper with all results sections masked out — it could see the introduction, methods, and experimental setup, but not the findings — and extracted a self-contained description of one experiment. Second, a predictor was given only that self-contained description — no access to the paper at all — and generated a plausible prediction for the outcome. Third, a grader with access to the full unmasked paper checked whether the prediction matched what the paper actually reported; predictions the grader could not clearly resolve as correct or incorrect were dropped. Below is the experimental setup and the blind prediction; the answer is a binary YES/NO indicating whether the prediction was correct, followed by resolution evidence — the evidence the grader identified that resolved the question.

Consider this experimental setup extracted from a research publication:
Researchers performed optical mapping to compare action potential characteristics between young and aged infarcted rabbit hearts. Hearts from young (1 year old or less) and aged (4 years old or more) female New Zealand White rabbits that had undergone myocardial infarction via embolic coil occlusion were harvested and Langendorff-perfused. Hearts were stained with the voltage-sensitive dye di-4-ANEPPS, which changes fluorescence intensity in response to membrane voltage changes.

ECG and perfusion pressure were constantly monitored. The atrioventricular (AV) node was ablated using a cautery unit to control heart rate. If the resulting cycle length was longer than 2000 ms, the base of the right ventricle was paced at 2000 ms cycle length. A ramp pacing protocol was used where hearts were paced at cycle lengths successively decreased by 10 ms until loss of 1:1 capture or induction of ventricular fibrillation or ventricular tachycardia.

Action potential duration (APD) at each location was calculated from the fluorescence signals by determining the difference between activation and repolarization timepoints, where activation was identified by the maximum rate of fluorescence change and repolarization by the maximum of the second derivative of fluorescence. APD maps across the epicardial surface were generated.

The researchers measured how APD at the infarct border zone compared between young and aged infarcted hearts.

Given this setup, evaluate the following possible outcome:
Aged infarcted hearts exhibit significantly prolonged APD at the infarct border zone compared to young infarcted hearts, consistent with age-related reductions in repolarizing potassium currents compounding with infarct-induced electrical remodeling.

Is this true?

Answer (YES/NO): YES